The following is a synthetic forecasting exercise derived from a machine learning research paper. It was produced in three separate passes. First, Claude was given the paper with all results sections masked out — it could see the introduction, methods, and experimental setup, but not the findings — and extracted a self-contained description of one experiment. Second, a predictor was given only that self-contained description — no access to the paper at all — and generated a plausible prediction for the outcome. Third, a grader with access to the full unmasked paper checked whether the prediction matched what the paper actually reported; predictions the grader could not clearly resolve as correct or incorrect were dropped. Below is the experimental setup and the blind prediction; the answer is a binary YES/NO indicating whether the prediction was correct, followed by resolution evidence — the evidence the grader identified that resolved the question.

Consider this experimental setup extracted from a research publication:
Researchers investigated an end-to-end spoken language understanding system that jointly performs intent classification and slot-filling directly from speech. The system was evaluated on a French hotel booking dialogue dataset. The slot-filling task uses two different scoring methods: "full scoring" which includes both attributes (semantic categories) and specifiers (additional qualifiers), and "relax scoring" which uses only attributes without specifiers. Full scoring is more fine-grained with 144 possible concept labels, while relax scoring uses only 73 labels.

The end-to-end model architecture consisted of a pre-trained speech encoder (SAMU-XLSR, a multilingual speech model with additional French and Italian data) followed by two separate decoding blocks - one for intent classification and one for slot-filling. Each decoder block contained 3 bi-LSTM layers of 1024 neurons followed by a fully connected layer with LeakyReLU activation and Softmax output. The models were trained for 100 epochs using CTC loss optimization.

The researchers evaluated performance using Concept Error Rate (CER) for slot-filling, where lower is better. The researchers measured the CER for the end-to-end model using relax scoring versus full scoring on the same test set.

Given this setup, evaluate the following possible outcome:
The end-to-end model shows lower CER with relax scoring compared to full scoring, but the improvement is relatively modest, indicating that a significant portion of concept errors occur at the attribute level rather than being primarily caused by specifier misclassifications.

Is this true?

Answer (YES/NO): NO